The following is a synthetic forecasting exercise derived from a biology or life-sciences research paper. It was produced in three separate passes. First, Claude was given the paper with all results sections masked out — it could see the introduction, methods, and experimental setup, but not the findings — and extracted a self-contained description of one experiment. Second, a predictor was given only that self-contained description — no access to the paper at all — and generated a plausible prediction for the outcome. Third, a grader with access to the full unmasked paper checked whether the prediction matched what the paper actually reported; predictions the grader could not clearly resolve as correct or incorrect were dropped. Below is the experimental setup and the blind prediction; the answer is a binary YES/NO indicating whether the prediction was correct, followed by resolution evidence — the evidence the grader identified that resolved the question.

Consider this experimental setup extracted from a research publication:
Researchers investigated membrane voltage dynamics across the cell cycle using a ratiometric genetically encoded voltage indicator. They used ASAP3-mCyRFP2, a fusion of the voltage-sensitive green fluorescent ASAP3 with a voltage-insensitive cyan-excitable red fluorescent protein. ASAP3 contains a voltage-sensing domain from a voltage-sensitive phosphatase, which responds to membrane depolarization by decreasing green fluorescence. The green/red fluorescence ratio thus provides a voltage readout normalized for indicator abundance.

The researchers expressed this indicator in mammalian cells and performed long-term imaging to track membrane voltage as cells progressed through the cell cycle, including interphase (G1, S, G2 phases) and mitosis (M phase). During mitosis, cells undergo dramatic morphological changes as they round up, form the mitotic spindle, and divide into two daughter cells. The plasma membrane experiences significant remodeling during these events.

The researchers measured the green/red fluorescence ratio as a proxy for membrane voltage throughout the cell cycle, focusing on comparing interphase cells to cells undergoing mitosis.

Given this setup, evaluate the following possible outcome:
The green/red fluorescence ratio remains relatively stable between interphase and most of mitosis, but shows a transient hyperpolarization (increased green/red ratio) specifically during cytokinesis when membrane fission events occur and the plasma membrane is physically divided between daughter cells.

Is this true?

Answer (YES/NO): NO